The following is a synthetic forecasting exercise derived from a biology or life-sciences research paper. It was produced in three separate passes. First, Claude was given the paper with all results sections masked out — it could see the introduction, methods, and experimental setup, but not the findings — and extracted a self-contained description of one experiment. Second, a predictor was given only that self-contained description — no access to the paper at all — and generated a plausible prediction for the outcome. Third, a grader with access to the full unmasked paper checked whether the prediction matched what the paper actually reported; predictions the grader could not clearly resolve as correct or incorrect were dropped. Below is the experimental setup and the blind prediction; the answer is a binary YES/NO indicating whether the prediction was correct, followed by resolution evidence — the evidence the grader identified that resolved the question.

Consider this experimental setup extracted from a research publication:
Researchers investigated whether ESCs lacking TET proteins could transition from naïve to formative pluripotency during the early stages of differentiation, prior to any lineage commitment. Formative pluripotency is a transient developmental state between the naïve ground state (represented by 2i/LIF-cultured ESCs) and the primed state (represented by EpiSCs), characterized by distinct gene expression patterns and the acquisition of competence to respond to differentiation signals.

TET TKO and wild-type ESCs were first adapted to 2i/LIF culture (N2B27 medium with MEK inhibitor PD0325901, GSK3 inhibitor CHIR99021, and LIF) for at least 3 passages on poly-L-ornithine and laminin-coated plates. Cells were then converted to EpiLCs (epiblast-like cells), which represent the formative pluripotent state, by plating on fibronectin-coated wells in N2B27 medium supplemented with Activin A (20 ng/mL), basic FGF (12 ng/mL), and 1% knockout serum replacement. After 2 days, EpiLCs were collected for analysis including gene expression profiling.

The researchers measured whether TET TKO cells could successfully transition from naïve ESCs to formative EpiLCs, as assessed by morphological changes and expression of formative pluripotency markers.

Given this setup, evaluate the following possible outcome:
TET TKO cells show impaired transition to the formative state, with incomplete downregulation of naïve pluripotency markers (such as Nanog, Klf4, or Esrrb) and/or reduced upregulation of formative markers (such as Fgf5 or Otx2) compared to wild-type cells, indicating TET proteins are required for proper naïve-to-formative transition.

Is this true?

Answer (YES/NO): NO